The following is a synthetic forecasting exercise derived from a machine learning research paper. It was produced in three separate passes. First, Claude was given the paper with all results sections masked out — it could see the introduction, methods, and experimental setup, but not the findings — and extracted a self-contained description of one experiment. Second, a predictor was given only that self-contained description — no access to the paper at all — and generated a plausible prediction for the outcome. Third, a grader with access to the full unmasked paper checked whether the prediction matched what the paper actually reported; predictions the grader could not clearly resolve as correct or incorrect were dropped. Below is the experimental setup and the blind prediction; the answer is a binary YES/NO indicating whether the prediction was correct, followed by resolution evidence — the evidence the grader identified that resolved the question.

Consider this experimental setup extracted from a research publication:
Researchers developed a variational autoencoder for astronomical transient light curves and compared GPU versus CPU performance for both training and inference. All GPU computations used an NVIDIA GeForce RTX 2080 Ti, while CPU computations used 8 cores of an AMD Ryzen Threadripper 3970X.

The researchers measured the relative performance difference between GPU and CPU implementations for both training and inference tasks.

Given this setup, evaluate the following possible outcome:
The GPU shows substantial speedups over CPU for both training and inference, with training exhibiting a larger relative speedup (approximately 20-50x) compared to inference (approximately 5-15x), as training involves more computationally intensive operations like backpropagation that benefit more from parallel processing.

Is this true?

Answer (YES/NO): NO